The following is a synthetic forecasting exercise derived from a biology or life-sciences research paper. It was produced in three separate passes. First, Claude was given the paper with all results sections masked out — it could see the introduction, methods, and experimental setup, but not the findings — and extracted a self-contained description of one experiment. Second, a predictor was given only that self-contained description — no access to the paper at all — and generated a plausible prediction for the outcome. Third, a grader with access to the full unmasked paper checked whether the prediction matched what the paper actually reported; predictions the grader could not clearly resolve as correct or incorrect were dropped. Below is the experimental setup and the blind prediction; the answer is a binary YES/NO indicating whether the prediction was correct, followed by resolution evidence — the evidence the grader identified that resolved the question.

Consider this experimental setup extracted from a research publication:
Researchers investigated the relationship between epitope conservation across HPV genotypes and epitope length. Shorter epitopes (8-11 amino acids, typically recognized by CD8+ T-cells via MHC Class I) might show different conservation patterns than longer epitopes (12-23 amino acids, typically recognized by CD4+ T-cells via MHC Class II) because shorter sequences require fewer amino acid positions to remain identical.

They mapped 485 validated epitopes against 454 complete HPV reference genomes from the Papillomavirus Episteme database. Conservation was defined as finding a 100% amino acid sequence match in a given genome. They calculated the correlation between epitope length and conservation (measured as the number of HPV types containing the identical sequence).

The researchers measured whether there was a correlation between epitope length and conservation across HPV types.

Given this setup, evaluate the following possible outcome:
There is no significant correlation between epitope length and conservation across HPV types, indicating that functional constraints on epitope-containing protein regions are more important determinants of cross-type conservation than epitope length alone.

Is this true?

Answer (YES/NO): YES